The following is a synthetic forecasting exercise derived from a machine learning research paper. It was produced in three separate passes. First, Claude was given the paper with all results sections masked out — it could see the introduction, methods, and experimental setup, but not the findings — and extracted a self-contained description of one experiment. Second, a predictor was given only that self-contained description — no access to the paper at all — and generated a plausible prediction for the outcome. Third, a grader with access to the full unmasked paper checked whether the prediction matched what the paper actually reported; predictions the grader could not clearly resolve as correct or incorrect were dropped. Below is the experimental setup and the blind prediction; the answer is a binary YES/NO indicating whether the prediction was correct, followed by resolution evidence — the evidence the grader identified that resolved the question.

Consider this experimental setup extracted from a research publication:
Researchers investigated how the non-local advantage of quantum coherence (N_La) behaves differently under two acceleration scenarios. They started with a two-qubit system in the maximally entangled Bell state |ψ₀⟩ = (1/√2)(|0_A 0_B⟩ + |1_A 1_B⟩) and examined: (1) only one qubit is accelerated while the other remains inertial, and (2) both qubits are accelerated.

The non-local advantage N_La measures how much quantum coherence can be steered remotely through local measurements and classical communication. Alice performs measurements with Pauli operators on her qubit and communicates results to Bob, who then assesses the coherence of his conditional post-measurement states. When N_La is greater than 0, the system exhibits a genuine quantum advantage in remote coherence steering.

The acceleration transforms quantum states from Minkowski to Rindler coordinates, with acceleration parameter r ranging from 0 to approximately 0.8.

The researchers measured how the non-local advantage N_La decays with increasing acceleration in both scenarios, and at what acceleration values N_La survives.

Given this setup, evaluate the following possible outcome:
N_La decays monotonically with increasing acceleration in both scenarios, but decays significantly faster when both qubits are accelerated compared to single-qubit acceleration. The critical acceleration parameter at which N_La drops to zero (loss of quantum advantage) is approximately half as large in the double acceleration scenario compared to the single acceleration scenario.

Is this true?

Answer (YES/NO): NO